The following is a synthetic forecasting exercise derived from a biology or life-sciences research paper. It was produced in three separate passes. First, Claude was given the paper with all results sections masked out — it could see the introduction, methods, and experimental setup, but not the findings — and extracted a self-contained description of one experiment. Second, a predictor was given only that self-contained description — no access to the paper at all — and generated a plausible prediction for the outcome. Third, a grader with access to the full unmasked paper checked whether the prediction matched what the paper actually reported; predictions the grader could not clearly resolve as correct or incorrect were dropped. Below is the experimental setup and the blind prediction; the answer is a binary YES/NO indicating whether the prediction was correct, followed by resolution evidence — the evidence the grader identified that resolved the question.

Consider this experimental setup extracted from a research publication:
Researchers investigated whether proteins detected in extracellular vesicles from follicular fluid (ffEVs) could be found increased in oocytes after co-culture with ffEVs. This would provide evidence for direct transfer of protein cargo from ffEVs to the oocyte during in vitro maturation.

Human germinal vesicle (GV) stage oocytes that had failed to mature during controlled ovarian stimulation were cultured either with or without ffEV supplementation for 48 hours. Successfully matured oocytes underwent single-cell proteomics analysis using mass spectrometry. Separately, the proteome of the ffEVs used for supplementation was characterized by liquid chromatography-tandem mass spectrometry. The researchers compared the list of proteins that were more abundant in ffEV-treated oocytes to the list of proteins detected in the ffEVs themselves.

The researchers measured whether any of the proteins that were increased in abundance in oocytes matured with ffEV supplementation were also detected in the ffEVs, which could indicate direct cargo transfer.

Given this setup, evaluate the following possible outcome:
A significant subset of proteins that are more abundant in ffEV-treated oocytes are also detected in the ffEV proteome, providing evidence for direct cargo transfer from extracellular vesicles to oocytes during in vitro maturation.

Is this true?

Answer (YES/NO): NO